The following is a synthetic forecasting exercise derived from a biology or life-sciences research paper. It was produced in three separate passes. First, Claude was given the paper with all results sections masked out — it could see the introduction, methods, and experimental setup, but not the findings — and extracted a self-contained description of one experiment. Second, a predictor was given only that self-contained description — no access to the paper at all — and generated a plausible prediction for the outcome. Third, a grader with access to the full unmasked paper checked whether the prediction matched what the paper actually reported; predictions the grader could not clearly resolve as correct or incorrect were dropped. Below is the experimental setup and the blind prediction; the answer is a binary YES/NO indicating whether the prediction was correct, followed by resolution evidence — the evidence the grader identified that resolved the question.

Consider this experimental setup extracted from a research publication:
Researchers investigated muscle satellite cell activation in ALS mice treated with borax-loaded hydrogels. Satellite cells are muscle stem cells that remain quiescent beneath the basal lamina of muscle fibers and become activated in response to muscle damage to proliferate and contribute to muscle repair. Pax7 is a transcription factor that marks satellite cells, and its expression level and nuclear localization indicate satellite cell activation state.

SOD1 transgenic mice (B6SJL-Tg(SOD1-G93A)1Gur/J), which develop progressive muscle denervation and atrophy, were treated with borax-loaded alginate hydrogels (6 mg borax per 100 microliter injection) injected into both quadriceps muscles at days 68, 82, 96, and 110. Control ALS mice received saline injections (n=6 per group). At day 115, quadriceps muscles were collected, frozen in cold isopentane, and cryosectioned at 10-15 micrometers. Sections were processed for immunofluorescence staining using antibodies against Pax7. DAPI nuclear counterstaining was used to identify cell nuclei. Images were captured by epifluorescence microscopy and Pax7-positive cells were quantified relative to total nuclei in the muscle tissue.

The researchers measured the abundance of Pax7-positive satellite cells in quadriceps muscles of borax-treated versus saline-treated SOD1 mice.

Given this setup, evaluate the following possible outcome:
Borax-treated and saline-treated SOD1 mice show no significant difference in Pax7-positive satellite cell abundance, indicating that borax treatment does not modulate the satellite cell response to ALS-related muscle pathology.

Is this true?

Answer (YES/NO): NO